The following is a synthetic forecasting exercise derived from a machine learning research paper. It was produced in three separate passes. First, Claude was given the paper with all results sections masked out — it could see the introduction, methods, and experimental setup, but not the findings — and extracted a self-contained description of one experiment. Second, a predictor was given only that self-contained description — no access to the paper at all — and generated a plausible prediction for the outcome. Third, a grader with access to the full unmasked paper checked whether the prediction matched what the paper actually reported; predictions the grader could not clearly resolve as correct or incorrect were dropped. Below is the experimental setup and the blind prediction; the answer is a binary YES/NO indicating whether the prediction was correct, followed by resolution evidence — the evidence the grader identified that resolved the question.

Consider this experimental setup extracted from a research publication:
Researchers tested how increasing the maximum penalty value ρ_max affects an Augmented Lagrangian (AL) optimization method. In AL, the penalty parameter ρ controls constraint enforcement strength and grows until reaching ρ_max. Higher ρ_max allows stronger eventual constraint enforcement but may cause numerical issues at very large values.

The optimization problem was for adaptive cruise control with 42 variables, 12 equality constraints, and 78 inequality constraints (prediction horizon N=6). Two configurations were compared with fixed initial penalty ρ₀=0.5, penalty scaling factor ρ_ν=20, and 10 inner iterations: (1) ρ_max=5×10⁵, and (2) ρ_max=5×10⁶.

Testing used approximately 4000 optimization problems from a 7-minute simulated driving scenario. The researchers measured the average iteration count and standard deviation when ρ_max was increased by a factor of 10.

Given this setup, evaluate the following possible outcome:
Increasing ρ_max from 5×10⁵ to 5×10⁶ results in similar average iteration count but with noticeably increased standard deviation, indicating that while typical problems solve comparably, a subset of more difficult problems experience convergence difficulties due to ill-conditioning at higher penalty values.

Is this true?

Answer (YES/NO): NO